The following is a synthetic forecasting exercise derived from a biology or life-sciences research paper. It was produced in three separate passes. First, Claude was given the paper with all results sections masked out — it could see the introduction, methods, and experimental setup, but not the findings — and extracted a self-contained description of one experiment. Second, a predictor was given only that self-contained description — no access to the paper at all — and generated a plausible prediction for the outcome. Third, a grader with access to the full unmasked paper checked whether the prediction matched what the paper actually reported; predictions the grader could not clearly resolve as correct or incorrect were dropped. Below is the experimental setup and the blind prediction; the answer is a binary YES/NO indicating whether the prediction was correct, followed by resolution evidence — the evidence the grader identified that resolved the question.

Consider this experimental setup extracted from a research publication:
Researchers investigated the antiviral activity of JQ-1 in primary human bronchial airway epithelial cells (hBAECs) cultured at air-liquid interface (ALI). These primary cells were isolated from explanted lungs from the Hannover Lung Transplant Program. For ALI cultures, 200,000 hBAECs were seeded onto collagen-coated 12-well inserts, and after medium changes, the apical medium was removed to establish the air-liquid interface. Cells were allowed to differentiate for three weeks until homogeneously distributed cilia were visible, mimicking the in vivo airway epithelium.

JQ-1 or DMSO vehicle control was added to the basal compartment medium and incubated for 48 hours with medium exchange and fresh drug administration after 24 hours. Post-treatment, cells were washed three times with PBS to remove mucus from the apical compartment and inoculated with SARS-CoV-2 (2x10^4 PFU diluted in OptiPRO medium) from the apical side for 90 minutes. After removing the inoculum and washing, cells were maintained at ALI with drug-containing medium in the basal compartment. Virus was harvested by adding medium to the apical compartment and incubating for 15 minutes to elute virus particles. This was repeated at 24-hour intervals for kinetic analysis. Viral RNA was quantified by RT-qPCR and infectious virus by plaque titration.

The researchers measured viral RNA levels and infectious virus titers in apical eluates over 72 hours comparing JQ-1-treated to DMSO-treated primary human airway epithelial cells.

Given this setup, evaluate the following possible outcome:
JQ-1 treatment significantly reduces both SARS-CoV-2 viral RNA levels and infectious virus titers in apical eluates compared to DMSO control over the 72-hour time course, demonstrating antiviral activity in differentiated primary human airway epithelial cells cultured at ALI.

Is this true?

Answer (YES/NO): NO